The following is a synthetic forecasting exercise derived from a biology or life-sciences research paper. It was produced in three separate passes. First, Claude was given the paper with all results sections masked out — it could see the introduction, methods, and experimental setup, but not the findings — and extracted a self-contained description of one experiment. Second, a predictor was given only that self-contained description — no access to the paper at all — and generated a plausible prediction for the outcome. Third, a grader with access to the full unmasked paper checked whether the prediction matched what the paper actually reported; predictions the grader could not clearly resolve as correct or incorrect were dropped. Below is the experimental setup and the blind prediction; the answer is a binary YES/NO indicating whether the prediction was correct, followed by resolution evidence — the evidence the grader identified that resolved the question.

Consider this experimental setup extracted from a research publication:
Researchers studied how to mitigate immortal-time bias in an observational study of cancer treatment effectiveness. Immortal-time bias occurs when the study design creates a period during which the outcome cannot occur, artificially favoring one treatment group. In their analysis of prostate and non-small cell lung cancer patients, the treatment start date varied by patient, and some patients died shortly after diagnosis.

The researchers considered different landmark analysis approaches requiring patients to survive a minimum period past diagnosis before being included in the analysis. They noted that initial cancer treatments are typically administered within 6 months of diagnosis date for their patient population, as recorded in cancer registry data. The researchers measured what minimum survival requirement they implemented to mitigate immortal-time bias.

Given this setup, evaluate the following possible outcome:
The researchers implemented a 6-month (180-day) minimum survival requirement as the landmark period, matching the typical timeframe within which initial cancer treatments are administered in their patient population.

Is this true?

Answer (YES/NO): YES